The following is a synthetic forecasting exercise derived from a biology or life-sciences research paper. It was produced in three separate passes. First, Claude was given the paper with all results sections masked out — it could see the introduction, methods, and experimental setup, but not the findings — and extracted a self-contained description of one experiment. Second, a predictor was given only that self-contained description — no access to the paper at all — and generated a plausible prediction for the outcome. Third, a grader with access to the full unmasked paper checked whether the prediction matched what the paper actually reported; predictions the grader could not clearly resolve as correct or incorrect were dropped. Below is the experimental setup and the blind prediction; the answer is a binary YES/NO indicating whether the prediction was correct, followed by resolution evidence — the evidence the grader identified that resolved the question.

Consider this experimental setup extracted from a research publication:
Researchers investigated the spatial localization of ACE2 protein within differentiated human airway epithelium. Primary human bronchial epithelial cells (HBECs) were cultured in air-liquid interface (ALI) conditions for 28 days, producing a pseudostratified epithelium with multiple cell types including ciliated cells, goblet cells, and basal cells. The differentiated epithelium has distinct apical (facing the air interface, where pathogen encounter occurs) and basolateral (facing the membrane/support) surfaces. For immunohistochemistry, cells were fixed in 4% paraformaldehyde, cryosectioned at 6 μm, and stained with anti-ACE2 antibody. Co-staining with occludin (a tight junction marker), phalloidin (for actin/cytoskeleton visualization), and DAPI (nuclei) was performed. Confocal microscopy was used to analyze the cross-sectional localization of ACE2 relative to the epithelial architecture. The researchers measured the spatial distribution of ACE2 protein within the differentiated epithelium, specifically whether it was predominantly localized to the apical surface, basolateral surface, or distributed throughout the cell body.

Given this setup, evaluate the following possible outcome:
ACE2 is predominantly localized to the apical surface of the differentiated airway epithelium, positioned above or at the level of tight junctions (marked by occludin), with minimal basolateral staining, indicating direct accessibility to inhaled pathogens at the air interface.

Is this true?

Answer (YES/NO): YES